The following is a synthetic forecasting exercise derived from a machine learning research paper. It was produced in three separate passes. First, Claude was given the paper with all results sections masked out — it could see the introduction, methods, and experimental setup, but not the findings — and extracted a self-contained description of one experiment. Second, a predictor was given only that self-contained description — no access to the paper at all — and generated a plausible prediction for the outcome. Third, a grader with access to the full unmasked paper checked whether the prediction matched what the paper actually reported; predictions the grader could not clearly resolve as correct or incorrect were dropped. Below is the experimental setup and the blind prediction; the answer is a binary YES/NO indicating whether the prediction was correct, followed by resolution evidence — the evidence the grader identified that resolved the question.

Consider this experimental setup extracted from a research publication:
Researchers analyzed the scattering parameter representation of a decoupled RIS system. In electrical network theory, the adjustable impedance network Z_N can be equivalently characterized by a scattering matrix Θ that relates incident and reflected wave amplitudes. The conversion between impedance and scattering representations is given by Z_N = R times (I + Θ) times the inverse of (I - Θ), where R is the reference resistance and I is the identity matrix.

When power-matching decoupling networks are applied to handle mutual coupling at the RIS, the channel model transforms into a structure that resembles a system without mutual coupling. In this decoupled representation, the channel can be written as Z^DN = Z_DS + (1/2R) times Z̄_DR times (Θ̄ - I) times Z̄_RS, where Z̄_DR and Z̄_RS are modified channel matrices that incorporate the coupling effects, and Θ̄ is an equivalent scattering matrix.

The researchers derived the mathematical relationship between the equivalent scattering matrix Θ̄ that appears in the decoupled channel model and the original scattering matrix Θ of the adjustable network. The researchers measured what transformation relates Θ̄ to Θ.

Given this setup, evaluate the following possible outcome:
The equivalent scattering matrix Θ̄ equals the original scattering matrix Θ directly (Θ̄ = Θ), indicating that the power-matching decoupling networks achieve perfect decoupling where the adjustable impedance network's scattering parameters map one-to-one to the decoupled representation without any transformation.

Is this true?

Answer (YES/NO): NO